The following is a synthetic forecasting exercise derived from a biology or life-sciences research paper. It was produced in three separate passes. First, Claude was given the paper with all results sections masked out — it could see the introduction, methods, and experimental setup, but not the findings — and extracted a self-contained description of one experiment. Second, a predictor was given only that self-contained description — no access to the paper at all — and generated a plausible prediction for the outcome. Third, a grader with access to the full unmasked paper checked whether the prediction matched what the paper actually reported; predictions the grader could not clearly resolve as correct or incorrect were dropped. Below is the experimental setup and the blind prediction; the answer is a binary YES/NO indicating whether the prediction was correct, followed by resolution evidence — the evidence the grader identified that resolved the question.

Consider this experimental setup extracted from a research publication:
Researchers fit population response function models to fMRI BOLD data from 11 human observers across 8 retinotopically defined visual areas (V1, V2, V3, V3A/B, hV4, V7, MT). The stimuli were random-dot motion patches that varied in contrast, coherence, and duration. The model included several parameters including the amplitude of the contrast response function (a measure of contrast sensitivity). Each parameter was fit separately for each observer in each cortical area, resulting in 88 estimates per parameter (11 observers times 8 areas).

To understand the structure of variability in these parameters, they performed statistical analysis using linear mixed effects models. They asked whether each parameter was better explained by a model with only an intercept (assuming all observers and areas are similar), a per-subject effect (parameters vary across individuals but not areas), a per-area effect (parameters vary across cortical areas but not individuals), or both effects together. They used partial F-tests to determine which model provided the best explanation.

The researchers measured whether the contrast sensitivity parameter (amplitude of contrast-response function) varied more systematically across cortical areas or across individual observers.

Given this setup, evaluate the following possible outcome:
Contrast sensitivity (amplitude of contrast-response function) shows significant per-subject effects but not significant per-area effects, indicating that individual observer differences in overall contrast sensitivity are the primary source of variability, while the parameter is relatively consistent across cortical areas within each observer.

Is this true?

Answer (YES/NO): NO